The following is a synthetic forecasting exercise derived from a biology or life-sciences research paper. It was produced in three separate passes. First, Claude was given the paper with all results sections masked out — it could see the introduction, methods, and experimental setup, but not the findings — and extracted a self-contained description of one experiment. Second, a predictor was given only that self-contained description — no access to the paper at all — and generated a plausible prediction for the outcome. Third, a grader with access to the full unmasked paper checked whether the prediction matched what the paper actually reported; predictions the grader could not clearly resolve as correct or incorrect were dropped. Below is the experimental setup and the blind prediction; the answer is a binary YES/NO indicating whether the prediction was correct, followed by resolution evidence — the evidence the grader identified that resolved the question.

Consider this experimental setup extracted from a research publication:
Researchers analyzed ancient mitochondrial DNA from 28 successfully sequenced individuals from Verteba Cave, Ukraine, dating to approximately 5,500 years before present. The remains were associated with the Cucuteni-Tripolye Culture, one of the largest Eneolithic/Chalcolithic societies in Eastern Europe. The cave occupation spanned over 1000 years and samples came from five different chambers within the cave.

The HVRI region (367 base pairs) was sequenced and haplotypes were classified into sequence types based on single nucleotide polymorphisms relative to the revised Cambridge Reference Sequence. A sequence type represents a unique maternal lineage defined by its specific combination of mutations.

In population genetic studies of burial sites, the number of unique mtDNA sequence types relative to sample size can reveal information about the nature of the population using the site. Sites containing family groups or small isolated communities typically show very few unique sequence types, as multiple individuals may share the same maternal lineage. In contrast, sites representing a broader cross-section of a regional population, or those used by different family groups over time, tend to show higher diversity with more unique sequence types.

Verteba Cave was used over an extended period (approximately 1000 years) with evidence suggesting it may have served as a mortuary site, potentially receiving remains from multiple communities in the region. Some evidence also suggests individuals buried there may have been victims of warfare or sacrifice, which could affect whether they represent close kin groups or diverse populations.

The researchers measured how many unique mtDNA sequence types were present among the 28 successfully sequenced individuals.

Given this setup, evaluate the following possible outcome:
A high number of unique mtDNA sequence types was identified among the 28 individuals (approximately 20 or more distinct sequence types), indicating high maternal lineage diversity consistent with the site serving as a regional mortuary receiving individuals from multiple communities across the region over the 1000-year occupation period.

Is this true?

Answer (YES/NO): NO